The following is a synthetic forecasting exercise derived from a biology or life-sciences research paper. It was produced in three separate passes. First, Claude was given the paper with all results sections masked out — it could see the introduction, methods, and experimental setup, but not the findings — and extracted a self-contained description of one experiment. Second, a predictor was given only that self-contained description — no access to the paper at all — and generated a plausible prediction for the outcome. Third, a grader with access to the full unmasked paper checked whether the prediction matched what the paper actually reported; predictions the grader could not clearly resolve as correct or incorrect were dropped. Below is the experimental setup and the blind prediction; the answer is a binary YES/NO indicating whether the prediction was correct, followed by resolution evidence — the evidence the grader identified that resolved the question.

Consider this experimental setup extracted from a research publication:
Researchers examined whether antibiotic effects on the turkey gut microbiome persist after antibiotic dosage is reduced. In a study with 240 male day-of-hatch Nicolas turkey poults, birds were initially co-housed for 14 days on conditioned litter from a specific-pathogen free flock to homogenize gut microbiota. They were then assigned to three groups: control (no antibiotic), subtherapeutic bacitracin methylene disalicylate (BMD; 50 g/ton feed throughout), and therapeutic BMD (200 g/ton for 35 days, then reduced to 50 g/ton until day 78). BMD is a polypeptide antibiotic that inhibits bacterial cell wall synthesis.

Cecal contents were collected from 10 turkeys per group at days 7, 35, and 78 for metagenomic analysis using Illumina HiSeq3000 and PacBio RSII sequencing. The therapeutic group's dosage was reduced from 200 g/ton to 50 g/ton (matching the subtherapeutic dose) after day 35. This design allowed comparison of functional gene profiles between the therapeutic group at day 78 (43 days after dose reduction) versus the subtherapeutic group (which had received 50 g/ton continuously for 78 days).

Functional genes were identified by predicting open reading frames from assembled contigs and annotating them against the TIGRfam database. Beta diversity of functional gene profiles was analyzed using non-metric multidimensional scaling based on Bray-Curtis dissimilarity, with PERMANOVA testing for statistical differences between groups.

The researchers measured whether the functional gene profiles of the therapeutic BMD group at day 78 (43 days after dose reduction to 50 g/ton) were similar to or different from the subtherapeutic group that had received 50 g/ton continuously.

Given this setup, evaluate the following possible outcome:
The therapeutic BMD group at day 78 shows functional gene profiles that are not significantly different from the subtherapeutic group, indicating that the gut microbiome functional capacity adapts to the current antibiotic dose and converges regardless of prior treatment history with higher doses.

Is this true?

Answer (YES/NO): NO